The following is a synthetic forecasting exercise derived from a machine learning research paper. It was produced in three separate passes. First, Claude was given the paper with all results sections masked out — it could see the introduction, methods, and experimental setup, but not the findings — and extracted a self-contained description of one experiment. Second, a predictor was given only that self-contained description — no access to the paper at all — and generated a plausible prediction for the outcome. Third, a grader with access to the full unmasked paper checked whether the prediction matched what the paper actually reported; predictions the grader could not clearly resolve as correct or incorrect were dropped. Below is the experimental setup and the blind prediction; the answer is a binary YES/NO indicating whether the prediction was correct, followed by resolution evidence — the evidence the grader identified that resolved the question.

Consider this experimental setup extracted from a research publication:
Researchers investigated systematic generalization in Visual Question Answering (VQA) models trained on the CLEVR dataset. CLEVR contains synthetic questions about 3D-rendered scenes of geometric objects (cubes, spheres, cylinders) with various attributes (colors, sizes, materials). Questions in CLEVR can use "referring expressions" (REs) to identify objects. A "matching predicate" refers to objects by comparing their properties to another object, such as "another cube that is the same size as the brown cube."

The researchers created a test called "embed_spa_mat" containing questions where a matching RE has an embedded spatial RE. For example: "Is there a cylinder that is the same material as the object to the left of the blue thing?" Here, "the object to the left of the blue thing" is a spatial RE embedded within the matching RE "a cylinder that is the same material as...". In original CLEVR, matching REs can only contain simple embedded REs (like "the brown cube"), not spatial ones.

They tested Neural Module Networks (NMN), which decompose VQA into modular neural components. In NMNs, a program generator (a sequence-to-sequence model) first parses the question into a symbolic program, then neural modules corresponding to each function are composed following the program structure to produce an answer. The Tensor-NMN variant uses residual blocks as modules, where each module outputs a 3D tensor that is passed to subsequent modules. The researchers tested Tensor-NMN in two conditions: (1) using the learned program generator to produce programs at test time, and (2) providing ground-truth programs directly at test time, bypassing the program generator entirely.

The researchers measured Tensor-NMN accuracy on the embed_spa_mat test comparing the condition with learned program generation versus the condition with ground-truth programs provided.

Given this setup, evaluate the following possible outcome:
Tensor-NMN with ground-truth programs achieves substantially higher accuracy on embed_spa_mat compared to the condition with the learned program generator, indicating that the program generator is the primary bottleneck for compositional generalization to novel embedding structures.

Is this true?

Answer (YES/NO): NO